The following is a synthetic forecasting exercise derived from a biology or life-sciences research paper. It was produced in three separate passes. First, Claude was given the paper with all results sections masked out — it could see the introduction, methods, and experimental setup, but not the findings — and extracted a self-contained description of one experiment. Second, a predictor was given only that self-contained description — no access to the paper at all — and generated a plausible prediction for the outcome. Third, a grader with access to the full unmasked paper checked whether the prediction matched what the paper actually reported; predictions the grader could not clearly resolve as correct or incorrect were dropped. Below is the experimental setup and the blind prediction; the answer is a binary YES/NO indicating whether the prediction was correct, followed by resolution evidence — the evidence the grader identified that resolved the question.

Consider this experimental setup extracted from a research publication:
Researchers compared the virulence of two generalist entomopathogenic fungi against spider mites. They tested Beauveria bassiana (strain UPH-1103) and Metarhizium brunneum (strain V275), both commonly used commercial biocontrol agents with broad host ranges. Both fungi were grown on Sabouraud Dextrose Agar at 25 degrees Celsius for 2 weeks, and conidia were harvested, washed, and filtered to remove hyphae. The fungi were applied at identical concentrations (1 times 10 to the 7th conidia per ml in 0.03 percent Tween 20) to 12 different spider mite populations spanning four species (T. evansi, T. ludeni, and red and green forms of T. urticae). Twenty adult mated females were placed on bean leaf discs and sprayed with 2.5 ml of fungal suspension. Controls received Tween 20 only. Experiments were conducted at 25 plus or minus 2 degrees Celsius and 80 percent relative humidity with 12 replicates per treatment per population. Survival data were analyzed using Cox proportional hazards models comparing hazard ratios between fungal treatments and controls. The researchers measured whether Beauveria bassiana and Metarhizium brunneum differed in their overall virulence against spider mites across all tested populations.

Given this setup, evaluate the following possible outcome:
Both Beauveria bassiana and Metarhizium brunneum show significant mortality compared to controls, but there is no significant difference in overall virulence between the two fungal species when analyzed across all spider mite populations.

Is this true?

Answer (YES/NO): NO